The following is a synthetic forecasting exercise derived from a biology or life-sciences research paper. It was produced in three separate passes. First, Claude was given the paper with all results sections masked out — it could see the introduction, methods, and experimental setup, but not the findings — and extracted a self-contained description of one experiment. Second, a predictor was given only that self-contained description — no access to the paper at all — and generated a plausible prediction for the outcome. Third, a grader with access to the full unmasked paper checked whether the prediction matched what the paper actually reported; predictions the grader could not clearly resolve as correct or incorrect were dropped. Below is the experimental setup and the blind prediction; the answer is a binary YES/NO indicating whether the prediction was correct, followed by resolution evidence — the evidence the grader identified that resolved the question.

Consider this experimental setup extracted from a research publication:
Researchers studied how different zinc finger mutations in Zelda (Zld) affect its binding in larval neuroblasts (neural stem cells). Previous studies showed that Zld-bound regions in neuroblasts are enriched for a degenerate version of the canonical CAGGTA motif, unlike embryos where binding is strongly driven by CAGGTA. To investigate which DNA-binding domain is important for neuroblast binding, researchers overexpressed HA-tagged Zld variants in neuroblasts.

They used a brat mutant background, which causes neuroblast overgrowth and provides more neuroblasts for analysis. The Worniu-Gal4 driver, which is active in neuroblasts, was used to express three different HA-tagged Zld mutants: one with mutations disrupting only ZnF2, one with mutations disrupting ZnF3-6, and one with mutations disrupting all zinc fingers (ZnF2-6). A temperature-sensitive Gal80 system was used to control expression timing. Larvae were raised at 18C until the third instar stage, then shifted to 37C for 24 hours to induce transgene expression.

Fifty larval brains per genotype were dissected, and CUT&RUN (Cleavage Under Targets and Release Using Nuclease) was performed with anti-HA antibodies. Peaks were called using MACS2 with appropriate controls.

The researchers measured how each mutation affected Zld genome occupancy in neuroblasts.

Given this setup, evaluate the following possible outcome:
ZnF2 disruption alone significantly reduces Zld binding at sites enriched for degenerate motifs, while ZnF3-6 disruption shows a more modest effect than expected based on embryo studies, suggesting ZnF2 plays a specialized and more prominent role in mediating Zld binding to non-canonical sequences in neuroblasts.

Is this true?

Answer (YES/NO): YES